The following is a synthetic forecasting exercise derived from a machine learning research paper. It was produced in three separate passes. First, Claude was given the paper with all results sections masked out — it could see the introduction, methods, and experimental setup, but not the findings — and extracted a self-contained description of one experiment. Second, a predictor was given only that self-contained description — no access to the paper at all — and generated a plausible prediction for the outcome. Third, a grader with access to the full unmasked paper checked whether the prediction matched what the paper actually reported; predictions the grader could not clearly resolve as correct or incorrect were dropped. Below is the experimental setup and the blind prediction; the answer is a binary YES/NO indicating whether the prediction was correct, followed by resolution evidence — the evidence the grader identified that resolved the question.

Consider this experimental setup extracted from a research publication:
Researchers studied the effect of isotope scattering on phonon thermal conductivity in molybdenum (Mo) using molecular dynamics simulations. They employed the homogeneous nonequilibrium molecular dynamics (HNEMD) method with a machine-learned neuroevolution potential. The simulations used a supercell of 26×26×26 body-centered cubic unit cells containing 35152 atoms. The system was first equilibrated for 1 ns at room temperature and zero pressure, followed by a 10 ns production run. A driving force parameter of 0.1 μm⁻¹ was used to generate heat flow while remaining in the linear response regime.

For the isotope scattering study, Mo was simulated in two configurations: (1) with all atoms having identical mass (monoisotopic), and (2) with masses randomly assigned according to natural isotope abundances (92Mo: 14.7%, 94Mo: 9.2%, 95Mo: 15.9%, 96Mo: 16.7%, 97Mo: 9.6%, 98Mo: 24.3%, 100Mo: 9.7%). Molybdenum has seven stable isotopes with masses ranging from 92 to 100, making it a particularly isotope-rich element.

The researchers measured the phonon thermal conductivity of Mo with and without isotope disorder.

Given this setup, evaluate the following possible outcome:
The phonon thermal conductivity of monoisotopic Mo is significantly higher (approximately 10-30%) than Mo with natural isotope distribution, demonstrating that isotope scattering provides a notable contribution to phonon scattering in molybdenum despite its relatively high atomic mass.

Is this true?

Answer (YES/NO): NO